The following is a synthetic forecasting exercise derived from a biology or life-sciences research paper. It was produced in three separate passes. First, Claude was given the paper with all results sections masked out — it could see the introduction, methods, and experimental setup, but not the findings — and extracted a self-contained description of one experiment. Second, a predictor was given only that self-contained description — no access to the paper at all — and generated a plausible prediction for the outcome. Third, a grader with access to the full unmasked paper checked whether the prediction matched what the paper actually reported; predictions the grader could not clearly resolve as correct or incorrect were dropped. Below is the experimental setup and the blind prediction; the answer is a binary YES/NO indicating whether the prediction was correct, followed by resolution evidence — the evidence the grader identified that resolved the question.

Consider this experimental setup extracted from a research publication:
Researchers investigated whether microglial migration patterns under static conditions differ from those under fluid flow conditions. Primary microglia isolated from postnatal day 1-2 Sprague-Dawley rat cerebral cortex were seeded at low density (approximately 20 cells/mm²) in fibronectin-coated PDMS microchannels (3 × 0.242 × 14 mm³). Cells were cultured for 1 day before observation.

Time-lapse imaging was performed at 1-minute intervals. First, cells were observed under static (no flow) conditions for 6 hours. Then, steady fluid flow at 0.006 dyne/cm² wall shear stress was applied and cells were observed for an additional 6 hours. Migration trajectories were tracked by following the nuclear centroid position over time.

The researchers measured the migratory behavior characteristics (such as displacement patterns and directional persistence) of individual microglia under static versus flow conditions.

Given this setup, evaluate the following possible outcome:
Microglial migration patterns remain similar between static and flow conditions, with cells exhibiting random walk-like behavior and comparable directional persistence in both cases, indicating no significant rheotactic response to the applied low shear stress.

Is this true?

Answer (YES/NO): NO